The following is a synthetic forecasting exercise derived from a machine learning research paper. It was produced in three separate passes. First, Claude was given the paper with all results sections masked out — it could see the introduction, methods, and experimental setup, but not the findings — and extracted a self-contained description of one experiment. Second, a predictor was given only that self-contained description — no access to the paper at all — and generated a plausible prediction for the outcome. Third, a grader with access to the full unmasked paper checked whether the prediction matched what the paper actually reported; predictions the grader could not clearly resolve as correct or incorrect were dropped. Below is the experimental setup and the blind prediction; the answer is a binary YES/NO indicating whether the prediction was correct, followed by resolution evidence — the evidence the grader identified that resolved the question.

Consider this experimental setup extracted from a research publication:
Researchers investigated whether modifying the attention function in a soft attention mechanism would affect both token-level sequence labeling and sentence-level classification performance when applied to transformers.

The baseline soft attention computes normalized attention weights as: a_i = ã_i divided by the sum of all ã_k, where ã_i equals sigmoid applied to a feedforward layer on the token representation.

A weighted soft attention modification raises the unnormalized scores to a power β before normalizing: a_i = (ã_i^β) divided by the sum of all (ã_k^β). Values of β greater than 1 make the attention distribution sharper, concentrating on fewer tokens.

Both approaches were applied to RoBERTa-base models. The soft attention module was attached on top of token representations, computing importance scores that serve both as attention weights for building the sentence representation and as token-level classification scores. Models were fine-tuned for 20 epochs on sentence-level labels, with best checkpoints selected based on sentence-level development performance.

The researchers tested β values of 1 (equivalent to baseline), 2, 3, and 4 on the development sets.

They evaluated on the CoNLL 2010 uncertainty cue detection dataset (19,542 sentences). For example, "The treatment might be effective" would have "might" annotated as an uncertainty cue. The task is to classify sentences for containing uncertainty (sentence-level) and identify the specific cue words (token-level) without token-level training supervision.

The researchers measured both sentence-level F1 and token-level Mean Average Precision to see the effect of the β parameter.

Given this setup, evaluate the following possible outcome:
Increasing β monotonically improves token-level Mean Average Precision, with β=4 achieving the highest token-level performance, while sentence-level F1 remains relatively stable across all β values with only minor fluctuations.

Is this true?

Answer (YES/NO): NO